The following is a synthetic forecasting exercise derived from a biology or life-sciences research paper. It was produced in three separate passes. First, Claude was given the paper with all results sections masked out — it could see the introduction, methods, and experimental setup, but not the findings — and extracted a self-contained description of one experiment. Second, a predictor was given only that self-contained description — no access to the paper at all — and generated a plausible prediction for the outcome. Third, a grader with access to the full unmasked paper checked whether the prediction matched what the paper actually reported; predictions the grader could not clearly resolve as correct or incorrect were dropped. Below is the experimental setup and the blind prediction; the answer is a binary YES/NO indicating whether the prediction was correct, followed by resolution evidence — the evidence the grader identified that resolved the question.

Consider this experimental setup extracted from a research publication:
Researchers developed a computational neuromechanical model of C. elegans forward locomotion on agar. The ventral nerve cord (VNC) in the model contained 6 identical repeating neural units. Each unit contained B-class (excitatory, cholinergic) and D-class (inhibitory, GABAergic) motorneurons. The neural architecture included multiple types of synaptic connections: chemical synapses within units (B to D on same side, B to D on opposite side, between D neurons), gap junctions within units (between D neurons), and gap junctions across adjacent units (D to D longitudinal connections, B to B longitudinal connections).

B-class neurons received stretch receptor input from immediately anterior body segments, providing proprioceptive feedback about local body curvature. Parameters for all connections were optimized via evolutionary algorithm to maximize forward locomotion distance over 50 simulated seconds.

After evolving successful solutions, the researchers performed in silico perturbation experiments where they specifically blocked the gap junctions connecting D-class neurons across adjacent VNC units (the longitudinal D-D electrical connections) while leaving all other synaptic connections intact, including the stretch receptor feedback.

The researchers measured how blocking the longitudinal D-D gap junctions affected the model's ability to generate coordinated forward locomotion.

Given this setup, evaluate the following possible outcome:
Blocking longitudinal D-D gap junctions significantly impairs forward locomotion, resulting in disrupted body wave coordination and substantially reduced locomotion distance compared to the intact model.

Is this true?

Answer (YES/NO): NO